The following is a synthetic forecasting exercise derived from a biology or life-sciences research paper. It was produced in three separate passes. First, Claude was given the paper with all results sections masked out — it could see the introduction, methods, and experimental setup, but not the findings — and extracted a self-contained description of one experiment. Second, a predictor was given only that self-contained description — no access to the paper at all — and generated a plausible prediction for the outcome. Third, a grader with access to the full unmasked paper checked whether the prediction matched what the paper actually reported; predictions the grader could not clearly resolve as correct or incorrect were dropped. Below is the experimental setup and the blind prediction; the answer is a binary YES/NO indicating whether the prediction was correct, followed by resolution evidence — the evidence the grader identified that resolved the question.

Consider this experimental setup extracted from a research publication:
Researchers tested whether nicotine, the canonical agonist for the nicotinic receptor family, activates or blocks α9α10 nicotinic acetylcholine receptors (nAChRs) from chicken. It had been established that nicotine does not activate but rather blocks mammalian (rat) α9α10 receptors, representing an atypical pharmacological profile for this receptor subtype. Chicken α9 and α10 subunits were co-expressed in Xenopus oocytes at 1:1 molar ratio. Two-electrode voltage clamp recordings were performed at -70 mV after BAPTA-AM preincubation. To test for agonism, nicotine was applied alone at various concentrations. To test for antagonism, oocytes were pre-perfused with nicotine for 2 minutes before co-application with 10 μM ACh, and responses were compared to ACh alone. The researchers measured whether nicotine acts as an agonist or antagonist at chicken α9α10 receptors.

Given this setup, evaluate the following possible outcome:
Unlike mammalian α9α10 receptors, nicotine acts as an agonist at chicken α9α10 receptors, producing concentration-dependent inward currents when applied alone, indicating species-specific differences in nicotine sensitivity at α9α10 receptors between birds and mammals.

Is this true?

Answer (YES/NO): NO